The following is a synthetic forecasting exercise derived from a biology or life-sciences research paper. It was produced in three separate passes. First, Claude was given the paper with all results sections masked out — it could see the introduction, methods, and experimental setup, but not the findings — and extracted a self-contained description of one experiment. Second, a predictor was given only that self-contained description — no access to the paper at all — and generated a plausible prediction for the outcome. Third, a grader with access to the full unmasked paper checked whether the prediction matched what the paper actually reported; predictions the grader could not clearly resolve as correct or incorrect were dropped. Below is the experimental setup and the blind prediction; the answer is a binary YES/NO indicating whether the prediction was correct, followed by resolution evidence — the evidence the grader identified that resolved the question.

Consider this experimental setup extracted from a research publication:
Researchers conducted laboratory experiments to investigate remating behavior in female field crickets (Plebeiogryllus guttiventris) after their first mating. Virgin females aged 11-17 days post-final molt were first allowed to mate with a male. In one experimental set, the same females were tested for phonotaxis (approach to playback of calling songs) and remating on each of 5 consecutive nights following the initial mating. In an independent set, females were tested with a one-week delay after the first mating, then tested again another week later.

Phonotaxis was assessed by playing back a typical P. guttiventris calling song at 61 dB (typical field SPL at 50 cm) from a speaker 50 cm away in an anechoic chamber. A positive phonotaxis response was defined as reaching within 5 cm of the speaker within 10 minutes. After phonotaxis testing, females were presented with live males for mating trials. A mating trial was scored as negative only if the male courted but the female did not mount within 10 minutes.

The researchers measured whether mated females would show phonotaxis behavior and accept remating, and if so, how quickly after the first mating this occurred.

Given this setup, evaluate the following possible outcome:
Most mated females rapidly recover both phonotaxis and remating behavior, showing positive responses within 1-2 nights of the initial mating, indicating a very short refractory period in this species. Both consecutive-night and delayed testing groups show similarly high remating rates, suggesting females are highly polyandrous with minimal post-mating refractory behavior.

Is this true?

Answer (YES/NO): NO